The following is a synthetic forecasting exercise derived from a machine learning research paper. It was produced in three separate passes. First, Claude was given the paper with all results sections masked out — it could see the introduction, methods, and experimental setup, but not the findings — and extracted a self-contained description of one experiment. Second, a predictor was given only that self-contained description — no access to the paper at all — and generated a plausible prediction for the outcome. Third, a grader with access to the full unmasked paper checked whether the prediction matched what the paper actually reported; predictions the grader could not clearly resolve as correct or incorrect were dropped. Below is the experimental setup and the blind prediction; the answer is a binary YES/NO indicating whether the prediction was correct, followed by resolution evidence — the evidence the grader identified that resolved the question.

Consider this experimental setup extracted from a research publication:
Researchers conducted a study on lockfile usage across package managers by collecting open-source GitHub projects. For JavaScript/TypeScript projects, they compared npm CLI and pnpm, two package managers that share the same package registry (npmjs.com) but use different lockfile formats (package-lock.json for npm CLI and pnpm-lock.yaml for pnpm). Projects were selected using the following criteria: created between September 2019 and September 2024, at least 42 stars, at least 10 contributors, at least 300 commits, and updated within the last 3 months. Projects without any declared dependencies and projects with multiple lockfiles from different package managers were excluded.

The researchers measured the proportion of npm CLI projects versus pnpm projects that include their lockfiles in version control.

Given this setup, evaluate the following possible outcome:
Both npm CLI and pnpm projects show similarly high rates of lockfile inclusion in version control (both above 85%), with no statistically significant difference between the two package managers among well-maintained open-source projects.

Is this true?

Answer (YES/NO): NO